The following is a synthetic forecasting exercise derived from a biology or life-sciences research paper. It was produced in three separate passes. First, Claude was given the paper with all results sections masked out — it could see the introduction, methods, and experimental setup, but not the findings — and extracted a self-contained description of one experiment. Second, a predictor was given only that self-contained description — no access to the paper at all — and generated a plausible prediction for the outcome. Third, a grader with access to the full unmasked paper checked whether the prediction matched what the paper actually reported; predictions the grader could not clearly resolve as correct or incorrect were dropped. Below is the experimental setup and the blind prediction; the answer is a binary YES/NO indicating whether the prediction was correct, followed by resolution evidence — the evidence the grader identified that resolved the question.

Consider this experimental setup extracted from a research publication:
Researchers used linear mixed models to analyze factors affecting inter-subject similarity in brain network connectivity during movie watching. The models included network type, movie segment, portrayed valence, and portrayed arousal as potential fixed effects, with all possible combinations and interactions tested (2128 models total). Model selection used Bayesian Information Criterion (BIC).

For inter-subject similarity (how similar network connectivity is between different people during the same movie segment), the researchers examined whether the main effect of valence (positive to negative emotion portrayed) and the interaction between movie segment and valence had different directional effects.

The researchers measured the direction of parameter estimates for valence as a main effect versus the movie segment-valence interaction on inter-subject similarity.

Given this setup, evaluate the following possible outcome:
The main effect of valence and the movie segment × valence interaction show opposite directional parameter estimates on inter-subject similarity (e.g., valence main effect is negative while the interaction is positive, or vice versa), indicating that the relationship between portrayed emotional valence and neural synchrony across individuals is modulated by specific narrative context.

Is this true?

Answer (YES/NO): YES